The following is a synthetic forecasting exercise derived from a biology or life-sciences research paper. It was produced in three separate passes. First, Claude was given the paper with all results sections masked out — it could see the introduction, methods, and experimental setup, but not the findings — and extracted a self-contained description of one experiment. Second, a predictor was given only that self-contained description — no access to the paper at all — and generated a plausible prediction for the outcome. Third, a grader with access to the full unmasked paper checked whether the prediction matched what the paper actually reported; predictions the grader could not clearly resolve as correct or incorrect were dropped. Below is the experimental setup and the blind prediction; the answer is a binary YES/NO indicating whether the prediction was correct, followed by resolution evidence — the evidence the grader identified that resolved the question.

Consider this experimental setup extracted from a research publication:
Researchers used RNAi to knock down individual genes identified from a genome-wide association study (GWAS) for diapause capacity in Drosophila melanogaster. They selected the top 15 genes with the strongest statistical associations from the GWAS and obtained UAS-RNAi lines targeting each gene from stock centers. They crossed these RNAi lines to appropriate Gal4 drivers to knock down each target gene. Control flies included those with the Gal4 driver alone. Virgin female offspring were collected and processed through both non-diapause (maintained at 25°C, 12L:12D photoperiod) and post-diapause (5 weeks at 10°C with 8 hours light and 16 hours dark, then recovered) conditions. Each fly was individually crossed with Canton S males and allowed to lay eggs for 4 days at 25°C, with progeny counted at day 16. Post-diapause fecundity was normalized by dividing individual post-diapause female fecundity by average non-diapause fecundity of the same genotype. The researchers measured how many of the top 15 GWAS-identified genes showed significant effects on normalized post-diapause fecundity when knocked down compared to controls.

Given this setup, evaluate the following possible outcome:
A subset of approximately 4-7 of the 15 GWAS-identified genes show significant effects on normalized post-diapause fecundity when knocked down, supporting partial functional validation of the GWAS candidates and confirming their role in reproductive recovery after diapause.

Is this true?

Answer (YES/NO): NO